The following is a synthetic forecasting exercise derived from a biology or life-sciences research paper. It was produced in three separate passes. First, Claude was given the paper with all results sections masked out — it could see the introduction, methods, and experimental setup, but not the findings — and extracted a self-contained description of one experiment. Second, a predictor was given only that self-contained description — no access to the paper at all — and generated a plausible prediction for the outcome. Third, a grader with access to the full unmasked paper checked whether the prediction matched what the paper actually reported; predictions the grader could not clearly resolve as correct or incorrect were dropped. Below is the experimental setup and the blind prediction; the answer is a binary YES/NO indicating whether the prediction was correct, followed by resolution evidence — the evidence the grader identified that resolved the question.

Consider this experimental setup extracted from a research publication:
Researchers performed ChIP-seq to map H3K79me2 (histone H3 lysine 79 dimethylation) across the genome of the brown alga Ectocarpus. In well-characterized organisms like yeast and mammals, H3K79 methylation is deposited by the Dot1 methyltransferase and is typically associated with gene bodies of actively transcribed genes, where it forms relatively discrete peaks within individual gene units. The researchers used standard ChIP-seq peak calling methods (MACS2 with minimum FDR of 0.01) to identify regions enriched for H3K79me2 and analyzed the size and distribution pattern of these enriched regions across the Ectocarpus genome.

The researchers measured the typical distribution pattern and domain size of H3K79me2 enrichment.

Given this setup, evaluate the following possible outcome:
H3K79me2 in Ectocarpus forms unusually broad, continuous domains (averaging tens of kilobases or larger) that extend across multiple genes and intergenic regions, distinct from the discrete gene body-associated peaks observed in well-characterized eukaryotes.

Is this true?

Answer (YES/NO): NO